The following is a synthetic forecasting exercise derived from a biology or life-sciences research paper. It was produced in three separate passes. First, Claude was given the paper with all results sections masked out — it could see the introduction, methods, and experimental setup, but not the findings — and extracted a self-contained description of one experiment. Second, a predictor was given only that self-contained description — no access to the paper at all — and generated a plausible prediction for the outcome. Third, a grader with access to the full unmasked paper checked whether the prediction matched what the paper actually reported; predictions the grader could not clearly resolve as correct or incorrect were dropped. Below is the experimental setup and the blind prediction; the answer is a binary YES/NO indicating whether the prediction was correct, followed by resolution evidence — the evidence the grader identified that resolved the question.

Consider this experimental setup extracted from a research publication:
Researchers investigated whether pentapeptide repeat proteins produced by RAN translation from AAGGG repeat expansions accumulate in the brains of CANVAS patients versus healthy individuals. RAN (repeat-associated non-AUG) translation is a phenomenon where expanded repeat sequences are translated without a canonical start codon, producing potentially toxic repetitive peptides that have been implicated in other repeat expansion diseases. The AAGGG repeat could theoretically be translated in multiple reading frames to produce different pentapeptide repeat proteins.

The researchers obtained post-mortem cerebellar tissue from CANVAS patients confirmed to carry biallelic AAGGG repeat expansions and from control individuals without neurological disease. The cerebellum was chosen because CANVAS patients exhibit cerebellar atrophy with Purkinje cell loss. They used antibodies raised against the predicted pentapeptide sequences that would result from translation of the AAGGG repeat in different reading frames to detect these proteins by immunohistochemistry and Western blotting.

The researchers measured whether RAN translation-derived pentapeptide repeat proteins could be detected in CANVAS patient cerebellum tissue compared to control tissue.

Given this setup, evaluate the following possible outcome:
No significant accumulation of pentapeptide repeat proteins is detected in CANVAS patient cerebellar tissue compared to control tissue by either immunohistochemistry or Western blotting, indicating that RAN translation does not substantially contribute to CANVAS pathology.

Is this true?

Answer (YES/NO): NO